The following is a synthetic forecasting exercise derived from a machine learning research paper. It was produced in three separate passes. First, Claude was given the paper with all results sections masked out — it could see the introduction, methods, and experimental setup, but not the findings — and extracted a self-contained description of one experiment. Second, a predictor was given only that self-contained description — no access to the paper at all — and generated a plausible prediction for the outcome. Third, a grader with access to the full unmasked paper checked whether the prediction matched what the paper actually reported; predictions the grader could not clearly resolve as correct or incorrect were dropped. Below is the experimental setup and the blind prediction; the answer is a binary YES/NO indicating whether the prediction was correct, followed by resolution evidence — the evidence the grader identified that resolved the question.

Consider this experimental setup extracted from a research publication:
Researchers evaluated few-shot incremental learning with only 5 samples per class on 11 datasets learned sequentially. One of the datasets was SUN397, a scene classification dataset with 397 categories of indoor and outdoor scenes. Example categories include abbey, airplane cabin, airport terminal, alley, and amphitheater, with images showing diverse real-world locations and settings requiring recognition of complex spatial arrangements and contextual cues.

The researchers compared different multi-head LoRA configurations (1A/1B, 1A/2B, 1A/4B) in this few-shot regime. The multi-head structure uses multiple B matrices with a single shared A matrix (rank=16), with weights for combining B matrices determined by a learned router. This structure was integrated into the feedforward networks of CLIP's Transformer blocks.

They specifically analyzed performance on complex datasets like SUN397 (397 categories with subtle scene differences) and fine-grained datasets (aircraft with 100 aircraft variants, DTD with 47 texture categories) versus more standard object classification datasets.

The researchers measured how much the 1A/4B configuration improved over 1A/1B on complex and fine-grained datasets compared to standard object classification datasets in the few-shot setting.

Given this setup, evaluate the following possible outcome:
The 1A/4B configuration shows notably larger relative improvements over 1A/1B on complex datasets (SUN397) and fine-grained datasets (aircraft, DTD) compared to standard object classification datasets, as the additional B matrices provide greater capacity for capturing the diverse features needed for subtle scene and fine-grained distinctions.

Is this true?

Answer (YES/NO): YES